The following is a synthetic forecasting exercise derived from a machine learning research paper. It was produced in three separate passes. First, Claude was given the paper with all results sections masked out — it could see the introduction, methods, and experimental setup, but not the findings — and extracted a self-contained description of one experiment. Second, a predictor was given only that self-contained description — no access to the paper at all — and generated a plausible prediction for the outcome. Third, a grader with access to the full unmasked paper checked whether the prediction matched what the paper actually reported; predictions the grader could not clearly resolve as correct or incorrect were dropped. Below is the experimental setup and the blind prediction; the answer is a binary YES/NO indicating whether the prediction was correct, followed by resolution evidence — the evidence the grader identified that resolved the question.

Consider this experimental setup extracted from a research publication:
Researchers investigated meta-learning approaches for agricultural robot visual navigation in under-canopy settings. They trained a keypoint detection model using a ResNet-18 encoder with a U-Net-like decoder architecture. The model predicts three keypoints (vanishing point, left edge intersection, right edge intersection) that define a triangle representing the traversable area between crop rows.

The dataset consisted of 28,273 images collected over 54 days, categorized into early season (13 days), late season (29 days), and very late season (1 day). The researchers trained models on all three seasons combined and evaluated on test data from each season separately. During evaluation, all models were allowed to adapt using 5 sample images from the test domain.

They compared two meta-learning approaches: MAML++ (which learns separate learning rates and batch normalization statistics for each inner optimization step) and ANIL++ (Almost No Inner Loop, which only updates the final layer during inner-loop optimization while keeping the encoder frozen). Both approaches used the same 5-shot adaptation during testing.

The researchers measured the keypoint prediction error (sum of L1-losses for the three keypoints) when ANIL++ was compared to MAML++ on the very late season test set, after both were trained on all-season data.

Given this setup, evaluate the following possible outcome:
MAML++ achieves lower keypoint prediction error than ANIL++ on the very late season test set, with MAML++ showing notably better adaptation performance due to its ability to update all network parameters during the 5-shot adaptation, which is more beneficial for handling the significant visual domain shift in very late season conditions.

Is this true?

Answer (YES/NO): YES